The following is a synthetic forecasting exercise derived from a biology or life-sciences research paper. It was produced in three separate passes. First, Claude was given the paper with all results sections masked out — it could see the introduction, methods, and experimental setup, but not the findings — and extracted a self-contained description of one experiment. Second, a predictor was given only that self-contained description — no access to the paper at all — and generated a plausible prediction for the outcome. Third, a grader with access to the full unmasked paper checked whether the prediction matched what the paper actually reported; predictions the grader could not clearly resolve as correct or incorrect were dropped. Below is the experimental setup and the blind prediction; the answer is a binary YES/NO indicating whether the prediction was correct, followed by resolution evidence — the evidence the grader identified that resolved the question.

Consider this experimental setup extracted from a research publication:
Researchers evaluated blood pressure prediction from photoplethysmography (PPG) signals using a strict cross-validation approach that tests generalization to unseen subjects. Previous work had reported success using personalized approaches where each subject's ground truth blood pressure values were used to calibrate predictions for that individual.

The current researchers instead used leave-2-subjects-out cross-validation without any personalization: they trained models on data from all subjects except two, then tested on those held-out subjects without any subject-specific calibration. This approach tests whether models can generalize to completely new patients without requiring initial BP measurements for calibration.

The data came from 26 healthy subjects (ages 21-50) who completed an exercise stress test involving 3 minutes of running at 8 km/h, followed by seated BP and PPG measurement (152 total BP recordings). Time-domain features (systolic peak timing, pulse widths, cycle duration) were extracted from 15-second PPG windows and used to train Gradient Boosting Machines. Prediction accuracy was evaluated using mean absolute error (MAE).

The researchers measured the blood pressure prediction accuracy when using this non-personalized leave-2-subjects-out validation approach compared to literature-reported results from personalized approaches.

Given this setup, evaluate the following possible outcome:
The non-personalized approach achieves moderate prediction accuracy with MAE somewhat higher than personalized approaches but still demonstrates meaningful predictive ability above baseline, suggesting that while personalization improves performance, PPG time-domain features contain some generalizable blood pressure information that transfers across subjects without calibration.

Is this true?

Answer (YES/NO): NO